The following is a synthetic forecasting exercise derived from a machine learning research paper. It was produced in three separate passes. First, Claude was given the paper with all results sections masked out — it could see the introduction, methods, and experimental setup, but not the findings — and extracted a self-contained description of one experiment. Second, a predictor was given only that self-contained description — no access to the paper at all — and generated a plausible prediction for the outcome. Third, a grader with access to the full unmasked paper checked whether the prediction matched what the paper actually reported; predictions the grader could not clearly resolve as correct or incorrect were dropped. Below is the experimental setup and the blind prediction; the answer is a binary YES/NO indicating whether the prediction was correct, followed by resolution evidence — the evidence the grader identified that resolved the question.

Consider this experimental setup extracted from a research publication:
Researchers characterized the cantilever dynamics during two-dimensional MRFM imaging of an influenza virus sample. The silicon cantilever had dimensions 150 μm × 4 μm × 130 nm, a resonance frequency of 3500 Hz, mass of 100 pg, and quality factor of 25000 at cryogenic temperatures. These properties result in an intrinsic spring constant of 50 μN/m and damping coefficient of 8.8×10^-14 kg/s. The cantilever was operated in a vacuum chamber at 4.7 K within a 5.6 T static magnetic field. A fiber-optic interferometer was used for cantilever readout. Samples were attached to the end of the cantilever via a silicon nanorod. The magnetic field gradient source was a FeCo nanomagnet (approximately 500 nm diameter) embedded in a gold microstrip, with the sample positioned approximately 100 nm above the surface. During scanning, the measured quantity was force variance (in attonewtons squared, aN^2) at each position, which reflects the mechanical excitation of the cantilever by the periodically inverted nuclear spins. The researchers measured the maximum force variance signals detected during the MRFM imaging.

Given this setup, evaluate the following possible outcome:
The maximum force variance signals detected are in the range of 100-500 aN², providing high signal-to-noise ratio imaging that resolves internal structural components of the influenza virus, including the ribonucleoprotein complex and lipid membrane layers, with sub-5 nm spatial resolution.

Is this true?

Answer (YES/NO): NO